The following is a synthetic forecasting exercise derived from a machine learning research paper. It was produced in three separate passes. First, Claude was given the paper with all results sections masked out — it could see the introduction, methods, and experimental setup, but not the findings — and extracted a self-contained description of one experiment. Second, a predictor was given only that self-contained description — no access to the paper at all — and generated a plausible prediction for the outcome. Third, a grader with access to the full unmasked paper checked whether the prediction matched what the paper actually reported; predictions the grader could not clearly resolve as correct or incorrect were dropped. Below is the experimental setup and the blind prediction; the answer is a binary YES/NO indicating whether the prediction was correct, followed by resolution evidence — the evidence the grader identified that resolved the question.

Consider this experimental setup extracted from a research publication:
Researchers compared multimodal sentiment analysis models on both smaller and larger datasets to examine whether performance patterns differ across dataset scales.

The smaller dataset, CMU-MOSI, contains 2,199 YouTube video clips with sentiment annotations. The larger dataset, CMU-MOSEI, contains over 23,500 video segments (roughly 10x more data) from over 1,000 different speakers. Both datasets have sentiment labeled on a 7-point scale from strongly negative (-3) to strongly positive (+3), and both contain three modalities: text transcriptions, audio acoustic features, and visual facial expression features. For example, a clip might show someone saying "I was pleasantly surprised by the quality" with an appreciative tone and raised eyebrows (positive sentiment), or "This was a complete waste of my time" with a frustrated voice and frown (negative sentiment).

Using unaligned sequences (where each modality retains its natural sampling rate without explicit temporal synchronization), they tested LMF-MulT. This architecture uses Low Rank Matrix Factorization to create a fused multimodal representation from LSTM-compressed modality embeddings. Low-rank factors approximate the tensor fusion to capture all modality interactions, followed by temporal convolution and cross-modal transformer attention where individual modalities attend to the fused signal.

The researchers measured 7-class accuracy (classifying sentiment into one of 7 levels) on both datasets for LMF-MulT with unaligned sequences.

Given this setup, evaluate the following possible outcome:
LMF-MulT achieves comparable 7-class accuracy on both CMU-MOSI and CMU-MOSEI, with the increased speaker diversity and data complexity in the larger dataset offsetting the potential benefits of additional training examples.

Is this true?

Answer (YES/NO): NO